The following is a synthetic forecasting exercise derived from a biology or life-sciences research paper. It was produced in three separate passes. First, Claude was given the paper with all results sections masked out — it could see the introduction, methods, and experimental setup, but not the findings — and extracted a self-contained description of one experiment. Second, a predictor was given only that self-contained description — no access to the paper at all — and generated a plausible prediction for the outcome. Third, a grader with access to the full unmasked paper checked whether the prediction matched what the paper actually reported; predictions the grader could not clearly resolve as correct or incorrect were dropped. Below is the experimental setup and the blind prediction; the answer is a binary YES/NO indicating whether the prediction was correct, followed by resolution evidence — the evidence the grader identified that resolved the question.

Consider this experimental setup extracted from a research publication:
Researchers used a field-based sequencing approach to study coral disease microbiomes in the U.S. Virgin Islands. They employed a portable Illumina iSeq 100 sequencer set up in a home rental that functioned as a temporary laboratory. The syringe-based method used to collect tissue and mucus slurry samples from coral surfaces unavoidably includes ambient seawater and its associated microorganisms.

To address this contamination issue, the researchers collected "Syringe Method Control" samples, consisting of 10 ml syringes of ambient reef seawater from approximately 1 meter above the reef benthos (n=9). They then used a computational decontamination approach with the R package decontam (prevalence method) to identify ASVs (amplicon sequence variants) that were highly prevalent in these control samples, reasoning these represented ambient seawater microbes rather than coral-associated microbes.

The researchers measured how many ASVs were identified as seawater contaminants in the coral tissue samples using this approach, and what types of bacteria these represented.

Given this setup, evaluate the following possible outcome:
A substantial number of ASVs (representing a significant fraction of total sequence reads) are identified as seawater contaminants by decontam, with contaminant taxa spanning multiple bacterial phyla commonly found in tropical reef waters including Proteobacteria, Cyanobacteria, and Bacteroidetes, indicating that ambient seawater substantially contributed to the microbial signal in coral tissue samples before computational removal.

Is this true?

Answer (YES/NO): NO